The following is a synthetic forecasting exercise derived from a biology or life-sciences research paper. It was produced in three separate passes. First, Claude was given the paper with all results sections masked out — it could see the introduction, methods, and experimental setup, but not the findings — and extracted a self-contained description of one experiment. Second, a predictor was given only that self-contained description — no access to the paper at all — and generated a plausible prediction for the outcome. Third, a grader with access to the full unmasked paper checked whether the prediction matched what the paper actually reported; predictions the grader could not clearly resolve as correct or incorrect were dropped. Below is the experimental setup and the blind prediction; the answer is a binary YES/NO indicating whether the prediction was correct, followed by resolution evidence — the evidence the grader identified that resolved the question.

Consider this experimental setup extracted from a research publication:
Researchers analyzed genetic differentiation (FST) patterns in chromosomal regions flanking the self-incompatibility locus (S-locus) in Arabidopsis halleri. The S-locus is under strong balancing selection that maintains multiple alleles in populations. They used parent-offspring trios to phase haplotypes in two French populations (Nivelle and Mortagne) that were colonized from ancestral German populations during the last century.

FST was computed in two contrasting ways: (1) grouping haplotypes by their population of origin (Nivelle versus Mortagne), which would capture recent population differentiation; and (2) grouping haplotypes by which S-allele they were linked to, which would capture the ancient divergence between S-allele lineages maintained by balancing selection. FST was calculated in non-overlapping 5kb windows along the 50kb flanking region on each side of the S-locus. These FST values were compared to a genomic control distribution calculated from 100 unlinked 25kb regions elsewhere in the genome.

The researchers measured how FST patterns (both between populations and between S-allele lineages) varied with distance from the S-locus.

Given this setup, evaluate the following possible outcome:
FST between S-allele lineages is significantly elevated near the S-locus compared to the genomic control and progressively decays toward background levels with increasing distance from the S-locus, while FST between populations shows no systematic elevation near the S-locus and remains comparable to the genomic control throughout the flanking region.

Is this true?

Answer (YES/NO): NO